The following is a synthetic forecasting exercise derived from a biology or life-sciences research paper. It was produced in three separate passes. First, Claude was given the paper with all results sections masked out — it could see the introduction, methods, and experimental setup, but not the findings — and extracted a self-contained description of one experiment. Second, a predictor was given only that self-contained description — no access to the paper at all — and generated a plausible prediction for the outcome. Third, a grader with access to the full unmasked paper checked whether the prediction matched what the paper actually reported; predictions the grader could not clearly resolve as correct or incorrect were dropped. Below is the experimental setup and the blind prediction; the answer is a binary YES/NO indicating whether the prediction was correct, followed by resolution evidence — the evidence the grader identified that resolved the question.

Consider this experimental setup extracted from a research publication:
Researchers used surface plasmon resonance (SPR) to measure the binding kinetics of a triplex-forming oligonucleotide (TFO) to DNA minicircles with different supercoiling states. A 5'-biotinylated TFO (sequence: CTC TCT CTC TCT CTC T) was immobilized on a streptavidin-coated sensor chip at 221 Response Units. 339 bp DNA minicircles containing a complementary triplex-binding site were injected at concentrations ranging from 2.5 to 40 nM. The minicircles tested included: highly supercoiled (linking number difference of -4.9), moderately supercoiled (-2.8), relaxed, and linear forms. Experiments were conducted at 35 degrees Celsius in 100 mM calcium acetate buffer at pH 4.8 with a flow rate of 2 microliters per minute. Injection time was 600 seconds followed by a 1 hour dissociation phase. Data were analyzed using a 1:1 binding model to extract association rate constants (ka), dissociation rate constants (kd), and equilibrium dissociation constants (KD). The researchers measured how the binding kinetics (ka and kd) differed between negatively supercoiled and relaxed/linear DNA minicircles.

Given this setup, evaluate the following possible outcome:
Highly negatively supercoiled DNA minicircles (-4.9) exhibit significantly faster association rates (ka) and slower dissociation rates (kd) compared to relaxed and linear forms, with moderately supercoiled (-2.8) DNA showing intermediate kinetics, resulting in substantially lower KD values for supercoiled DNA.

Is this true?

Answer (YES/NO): NO